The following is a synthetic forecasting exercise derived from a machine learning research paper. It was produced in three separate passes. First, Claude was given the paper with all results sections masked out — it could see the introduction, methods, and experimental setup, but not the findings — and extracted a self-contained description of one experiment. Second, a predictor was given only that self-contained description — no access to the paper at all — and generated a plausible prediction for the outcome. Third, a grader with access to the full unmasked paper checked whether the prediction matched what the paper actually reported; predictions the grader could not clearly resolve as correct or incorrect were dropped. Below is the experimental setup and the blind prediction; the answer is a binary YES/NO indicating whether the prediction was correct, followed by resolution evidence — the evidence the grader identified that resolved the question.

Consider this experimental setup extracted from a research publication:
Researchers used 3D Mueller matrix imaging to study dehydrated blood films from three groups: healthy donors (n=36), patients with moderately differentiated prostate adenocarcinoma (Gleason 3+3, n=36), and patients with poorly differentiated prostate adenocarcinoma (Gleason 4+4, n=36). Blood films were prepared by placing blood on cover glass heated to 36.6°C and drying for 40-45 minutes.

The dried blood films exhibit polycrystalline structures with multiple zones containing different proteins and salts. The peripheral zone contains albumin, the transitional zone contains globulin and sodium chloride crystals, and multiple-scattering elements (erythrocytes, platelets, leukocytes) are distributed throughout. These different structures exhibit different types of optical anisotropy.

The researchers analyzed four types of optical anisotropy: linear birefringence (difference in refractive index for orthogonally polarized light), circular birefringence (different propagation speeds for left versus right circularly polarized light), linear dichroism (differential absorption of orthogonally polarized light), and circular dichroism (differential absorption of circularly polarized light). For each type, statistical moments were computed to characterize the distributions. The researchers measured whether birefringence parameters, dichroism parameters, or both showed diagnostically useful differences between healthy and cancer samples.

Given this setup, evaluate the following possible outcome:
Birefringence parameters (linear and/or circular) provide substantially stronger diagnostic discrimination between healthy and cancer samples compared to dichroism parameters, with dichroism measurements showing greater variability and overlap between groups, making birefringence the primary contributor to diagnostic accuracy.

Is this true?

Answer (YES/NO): NO